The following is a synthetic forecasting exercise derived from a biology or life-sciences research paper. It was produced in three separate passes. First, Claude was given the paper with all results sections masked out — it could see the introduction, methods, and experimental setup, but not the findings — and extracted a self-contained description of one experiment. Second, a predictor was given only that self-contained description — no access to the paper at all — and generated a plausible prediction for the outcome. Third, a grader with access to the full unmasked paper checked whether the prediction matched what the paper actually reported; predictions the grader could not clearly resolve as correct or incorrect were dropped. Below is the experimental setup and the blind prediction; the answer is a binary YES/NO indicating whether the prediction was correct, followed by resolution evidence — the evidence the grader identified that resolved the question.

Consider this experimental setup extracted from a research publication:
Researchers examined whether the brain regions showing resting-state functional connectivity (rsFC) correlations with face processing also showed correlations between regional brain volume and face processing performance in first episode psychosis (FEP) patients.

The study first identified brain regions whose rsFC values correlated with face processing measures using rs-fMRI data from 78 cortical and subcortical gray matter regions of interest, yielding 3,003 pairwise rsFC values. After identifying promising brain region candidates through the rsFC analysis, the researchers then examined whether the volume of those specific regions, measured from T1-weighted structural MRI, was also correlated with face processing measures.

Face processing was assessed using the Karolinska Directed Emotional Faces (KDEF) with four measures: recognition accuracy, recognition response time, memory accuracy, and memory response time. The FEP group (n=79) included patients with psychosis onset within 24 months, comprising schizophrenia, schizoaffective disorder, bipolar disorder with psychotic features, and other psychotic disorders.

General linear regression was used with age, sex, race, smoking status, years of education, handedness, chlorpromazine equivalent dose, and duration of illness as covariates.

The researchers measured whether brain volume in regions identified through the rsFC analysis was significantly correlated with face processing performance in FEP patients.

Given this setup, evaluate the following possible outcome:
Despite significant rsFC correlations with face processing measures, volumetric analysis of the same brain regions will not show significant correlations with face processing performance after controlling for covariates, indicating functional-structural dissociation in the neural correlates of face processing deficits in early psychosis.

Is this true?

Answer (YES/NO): NO